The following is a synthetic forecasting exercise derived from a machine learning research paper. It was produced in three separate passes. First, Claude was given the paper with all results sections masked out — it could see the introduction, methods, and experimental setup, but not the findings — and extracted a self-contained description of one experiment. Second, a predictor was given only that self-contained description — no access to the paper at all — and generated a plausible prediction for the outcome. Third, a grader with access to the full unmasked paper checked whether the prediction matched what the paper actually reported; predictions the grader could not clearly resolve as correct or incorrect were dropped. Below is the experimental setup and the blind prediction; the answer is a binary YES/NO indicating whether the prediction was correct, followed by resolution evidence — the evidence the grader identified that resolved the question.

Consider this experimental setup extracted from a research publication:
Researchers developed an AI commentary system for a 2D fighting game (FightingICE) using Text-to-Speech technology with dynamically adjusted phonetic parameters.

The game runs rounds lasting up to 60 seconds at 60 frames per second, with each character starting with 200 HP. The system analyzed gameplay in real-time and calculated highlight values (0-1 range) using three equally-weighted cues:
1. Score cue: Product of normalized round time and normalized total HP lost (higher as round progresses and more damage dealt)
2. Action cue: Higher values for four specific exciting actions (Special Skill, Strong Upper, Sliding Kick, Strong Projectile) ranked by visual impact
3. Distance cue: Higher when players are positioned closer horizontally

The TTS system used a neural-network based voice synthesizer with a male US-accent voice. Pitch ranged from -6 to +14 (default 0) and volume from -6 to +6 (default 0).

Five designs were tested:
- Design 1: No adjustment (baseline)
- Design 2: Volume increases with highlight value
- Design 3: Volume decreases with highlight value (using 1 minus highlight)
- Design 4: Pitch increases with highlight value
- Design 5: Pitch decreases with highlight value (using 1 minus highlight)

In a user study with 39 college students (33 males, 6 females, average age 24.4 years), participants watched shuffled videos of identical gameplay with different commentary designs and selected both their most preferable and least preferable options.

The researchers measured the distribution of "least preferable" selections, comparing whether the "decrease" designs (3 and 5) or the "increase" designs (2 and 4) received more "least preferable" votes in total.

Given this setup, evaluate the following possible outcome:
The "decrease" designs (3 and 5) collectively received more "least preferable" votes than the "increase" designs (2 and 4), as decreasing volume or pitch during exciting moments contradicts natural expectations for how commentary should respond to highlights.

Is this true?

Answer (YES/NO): YES